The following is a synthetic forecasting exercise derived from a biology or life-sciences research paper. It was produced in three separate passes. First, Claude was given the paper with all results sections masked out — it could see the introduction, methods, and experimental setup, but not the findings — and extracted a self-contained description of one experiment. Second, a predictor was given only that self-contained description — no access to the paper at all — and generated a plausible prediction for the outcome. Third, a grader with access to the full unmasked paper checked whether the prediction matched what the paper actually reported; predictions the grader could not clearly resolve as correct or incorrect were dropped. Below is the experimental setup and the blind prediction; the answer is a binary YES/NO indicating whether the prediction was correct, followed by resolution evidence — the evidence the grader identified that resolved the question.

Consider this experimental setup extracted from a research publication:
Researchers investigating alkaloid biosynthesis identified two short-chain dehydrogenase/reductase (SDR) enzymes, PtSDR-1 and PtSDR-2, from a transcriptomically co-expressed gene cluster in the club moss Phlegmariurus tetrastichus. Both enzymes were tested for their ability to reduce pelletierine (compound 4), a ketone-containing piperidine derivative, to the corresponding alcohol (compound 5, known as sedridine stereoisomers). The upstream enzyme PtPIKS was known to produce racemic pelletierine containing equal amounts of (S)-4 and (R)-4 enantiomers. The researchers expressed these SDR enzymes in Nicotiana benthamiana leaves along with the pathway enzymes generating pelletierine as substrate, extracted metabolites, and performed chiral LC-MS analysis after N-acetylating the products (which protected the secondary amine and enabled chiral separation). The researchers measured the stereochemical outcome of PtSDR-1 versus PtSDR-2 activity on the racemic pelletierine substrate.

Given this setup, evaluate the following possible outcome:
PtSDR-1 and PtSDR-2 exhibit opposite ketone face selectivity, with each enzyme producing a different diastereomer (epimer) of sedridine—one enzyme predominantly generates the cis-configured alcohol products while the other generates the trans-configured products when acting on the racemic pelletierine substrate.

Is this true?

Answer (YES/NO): NO